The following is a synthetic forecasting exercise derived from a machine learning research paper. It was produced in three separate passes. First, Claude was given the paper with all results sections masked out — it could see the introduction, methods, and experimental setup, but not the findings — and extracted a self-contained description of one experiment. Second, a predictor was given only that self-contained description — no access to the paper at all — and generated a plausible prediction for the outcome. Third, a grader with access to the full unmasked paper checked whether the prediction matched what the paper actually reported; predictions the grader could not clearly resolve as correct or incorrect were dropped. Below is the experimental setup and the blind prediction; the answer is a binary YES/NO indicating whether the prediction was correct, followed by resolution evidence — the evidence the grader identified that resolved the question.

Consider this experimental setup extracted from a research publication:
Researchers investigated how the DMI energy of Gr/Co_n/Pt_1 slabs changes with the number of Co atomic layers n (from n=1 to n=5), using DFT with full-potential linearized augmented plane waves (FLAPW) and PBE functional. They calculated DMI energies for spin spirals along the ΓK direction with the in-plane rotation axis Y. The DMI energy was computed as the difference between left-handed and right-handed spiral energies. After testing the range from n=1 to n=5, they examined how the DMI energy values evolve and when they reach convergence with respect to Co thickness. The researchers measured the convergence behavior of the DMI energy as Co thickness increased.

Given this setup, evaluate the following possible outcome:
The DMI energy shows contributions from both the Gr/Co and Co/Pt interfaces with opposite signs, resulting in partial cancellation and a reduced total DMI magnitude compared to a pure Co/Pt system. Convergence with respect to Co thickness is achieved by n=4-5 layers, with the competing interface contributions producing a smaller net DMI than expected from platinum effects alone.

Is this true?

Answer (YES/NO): NO